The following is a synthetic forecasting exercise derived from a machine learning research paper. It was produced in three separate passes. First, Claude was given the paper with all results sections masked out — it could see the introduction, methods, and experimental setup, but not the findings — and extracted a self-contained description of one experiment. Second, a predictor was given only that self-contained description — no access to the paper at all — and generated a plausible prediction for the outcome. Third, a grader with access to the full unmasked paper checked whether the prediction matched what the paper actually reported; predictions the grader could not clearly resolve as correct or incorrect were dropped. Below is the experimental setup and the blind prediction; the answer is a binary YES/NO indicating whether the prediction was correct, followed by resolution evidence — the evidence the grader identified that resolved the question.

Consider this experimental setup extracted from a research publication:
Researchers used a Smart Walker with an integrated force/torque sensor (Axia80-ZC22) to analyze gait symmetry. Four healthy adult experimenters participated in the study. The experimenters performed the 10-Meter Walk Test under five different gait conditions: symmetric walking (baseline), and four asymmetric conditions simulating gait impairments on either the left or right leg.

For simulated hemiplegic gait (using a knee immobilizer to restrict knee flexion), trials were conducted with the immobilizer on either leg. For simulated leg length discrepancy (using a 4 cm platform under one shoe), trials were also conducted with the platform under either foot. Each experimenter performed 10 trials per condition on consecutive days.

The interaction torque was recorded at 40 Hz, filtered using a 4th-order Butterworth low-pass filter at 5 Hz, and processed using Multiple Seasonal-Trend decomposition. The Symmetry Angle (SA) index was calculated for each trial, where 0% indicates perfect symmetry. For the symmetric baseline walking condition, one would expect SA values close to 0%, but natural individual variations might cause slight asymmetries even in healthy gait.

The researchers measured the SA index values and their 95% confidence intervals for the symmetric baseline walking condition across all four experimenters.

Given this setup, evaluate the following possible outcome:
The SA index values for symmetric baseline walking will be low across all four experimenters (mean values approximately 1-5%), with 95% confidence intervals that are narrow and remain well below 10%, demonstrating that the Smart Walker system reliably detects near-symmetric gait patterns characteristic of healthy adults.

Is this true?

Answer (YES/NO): NO